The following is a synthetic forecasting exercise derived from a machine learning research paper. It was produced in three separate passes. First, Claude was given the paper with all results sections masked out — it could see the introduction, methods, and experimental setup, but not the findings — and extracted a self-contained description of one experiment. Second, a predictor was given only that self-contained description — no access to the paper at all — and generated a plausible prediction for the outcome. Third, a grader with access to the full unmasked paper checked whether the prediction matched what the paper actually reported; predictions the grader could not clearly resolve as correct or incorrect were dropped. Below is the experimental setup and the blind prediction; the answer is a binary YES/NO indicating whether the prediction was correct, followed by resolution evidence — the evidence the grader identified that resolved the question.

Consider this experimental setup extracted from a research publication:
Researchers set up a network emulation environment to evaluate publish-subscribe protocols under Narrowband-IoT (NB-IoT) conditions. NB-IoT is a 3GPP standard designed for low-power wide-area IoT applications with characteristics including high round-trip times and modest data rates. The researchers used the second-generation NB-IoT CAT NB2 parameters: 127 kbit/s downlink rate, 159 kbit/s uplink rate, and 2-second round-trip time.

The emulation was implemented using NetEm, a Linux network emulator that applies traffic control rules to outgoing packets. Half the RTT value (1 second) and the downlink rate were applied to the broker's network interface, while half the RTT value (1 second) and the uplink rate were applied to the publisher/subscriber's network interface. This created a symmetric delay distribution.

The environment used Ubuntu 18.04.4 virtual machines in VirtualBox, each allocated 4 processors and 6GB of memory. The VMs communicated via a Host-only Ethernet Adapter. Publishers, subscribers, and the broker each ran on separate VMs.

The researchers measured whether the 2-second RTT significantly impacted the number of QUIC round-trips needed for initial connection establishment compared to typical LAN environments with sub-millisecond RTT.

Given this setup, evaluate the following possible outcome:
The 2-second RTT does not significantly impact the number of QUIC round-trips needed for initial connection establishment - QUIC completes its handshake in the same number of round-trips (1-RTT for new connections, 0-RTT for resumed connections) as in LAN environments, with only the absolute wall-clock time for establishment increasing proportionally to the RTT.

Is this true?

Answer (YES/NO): NO